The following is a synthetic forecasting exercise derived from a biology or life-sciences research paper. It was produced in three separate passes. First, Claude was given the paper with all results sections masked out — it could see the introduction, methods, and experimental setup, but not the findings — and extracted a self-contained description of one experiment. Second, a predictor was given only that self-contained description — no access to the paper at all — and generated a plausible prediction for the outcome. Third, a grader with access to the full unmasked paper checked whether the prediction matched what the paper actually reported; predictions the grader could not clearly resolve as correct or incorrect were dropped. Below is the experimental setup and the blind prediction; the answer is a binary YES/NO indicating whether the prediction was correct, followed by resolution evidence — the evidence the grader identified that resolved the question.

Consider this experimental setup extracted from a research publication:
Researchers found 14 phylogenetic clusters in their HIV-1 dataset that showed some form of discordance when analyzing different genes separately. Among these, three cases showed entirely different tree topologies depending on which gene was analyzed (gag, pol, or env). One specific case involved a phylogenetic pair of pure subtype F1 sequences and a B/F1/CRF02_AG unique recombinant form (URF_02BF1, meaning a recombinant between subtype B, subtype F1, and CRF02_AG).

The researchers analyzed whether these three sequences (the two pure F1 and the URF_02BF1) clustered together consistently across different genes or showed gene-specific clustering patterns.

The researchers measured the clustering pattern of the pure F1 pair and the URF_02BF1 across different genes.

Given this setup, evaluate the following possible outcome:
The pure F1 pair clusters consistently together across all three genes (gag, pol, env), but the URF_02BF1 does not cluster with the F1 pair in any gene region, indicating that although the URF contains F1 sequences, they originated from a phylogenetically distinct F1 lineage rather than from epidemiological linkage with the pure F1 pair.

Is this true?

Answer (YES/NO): NO